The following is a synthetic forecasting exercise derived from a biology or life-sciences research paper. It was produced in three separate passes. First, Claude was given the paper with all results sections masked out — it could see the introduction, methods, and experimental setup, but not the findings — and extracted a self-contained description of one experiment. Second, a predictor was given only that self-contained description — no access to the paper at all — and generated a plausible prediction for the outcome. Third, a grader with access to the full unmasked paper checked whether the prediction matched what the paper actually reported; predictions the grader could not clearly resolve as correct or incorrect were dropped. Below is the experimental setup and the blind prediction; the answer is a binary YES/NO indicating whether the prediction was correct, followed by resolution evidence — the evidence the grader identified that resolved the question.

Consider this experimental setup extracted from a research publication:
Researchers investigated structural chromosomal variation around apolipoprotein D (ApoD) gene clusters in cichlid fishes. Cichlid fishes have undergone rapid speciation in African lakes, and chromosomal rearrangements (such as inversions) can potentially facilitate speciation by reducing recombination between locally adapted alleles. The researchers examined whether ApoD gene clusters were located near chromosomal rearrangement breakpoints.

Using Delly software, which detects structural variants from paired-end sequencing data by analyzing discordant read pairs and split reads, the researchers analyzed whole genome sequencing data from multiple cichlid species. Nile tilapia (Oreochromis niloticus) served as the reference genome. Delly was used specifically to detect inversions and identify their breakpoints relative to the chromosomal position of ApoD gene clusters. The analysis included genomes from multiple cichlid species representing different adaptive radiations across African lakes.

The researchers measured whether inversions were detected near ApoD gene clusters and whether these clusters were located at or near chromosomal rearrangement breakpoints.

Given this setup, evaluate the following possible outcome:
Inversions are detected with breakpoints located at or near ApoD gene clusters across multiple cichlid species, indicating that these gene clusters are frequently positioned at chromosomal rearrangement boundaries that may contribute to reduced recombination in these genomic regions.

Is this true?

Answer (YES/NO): YES